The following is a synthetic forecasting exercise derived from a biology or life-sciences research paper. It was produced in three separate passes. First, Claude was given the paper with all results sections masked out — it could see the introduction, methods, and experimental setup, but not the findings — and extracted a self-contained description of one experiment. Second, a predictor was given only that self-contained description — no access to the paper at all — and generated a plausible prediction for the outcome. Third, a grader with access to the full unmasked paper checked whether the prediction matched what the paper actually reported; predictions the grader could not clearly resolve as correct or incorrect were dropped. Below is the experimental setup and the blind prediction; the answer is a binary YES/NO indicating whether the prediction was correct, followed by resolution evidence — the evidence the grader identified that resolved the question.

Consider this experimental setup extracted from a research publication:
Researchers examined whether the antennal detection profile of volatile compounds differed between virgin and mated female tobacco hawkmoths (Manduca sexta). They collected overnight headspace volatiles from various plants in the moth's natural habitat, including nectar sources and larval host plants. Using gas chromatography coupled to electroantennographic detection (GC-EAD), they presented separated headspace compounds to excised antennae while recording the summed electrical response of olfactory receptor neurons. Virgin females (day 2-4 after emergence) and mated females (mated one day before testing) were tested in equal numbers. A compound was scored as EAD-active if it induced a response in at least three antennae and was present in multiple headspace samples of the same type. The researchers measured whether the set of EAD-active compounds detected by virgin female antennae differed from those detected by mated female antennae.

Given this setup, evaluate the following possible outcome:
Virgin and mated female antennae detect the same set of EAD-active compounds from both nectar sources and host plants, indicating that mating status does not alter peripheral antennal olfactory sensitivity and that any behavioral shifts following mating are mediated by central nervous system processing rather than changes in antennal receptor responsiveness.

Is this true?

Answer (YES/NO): YES